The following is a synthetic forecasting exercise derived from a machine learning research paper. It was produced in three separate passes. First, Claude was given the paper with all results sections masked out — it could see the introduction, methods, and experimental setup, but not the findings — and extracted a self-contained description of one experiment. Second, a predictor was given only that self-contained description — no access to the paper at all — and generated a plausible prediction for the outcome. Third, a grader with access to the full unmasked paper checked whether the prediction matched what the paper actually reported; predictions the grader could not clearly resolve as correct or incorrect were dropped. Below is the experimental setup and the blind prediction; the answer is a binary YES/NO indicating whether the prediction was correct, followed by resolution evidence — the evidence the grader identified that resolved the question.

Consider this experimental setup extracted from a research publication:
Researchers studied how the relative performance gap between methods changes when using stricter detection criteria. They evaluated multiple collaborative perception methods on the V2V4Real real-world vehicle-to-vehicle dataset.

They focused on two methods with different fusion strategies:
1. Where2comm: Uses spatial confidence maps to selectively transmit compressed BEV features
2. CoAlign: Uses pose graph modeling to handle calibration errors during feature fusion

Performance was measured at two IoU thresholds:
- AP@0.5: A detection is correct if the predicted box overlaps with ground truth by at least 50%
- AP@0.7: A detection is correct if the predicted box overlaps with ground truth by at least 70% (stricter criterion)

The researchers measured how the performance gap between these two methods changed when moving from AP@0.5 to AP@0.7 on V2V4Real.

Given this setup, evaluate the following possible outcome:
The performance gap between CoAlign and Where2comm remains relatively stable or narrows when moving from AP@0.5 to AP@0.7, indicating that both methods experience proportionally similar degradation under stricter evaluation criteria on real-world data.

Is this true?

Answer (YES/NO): NO